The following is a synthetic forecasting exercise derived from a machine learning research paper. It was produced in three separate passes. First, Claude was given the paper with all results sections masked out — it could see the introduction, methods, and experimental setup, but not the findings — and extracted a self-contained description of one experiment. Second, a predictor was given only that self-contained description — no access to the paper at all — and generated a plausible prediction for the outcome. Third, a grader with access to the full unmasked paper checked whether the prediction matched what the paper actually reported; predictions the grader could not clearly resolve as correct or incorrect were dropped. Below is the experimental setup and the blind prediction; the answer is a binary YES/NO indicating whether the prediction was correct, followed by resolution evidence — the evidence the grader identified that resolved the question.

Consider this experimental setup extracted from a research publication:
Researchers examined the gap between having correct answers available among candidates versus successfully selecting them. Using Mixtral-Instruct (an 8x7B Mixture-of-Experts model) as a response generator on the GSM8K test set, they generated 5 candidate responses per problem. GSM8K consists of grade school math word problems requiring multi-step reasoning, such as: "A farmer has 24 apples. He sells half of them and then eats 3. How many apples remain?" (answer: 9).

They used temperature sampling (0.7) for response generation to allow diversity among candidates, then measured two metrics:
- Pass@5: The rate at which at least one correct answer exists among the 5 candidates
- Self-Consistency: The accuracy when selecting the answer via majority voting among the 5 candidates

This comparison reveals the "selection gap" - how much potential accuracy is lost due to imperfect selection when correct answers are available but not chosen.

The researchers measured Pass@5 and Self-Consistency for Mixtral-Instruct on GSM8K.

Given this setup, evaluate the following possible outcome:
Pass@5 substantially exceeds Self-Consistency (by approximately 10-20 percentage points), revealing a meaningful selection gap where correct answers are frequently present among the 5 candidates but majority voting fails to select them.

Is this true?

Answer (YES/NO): YES